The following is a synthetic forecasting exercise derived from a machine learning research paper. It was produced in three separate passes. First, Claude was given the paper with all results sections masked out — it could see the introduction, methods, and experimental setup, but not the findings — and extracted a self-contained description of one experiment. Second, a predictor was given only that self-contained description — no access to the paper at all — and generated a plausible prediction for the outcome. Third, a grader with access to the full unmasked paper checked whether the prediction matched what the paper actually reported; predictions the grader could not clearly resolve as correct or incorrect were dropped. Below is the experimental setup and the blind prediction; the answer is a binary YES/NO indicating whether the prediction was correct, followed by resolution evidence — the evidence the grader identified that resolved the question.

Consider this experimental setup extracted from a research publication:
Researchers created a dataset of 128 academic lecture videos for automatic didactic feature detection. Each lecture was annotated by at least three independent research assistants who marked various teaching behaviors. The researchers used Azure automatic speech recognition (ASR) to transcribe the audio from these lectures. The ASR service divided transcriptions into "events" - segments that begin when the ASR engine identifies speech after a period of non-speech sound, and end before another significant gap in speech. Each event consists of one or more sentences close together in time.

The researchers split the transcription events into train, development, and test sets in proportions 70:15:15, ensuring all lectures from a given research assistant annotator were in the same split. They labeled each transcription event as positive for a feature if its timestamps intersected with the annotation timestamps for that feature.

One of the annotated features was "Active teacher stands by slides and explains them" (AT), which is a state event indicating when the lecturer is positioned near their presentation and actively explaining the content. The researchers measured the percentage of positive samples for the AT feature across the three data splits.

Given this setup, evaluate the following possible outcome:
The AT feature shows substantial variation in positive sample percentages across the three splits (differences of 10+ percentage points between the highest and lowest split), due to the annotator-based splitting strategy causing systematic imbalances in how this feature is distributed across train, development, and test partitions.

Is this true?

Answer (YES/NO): YES